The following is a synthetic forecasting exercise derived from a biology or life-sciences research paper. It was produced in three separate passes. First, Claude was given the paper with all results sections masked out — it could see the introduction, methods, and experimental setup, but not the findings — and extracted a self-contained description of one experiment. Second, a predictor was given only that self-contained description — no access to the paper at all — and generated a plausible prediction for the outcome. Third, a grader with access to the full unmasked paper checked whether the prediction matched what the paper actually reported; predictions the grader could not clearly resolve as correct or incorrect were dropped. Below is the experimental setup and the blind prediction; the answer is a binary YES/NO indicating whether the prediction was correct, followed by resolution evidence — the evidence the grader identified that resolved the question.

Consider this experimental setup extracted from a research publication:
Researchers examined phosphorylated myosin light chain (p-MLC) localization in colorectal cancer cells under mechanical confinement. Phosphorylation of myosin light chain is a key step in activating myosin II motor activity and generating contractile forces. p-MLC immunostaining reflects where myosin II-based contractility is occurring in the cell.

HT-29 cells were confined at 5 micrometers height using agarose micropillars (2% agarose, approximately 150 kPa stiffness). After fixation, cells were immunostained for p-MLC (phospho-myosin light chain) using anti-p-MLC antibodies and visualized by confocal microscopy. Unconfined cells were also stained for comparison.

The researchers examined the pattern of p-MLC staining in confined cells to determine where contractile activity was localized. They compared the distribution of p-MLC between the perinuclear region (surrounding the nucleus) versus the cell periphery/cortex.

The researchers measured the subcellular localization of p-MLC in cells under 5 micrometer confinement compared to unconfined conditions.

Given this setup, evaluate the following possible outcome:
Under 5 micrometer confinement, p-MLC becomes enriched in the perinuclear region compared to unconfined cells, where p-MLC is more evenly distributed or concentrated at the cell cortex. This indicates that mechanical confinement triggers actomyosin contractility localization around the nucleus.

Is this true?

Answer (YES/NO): NO